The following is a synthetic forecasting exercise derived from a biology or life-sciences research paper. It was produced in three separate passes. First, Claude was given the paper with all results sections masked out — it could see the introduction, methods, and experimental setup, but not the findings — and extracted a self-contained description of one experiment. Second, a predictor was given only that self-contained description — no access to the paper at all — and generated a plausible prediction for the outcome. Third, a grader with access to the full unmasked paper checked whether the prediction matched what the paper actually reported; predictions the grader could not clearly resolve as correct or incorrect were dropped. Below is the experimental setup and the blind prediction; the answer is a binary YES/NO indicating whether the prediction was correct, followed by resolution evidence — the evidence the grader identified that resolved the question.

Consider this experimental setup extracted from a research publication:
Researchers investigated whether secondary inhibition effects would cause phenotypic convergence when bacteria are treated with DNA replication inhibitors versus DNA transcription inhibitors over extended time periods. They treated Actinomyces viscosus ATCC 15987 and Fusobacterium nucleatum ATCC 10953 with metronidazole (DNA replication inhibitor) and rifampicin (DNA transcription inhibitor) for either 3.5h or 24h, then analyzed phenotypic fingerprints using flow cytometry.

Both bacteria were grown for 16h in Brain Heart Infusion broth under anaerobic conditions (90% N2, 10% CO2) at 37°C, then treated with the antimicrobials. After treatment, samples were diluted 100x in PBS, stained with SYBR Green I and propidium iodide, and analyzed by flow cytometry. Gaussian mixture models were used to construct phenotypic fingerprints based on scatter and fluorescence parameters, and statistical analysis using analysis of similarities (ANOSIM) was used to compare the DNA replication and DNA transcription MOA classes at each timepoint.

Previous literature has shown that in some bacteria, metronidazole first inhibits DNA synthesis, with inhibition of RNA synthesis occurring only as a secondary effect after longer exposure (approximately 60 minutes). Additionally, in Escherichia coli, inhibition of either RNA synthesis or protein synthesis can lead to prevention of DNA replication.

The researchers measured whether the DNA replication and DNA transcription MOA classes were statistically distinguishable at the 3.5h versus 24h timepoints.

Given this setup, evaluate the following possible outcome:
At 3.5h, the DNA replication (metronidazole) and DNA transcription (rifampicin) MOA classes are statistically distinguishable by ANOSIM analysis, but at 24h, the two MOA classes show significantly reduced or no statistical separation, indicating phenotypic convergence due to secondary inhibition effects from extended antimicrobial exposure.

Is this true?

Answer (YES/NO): YES